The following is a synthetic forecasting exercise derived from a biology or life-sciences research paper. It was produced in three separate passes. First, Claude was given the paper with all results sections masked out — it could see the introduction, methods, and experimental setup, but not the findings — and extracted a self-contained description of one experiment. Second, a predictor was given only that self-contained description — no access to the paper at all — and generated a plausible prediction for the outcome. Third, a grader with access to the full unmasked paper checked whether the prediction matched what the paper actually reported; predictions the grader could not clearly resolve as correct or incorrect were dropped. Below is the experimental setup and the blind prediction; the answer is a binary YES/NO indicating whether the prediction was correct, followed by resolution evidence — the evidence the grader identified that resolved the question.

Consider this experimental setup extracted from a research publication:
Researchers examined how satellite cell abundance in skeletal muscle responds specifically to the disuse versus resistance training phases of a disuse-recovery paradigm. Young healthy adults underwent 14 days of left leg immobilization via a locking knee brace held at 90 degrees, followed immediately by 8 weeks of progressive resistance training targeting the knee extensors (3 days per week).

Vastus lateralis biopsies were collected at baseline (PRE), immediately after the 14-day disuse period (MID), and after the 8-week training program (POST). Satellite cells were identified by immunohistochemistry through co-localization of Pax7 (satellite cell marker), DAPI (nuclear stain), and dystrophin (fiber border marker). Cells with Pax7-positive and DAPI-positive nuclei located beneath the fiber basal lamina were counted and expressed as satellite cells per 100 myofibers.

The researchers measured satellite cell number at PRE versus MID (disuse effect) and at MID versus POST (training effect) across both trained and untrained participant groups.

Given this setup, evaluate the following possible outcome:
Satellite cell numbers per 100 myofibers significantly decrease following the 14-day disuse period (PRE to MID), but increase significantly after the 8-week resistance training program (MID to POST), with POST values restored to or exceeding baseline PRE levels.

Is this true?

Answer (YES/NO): NO